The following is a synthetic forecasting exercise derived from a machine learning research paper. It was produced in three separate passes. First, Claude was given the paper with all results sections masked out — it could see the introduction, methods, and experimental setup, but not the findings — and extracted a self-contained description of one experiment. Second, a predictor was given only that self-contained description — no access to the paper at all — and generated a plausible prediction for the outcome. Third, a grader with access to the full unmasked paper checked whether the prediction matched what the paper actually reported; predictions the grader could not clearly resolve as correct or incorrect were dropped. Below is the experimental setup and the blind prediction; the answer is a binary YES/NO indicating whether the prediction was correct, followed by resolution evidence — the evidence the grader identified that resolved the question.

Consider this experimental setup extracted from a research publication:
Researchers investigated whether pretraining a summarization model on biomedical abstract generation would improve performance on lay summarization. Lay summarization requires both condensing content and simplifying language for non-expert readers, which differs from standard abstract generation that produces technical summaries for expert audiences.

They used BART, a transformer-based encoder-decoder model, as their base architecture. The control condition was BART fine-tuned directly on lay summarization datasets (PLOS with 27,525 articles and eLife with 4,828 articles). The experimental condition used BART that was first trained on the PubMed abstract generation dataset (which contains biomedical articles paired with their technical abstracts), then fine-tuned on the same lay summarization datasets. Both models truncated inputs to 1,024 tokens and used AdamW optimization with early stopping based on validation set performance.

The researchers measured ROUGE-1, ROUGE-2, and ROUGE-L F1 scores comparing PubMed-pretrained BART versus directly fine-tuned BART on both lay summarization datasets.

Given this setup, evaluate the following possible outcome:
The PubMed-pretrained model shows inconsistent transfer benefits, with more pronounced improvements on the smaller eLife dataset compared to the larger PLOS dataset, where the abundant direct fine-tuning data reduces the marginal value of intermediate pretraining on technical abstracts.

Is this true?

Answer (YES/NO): NO